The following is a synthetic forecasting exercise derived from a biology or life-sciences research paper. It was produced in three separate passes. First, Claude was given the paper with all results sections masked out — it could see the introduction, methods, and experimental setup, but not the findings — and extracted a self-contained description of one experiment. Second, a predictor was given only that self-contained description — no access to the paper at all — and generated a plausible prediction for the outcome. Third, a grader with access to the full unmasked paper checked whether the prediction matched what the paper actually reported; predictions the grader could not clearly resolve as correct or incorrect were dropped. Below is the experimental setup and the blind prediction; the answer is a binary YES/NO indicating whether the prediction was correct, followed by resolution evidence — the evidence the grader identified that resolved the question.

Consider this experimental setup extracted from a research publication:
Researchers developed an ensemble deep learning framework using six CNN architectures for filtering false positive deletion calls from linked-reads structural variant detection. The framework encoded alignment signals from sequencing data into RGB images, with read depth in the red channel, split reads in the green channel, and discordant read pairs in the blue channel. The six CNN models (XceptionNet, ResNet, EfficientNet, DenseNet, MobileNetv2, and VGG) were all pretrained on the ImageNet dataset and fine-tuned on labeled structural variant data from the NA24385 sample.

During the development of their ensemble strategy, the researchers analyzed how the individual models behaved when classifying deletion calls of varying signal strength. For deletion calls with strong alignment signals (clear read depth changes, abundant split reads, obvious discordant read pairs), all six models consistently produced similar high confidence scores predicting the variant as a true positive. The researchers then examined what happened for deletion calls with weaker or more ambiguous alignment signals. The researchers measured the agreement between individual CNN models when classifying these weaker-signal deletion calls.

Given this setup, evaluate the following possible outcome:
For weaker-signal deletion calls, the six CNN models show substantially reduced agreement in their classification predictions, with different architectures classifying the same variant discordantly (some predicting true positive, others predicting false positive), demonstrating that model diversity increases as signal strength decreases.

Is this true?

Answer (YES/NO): YES